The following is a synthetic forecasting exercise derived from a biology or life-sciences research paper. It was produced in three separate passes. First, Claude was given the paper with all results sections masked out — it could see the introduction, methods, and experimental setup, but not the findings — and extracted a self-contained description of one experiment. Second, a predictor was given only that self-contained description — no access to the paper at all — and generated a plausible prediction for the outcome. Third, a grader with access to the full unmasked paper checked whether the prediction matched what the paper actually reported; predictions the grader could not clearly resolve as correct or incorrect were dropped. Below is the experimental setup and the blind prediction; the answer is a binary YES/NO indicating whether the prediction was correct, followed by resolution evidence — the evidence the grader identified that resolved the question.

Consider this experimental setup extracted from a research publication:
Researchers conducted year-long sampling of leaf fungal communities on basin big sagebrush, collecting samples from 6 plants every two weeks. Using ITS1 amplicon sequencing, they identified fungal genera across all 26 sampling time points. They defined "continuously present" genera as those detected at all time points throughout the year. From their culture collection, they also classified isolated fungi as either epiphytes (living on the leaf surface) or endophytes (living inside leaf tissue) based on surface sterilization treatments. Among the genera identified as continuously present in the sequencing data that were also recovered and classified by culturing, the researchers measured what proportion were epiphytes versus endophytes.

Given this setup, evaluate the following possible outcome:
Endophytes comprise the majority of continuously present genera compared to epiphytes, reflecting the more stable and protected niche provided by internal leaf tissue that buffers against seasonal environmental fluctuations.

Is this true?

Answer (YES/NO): NO